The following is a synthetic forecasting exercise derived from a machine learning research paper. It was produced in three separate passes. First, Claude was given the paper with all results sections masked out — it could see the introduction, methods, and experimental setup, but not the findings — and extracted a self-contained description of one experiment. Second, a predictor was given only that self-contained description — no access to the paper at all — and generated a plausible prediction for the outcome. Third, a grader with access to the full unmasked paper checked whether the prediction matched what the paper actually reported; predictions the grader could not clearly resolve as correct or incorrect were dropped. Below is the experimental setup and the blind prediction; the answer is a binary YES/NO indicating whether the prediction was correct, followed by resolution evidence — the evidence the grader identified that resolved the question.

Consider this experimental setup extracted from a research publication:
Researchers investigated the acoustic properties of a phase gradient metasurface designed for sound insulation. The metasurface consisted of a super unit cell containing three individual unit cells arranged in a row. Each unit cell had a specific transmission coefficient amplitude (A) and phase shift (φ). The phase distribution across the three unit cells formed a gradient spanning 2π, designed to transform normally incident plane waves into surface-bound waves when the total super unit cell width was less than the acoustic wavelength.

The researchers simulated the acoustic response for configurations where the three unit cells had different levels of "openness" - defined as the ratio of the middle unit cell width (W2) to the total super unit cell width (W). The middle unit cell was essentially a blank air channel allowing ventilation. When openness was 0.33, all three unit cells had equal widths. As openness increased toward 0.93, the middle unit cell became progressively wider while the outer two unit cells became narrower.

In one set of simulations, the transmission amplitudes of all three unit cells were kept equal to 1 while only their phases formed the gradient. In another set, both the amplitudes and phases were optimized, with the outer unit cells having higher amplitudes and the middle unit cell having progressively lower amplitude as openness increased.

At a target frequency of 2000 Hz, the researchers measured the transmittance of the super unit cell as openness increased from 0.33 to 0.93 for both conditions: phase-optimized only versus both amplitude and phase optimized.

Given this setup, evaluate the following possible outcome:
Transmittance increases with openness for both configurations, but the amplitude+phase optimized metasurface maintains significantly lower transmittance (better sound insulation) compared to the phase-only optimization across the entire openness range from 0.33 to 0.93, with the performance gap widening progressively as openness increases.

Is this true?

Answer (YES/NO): NO